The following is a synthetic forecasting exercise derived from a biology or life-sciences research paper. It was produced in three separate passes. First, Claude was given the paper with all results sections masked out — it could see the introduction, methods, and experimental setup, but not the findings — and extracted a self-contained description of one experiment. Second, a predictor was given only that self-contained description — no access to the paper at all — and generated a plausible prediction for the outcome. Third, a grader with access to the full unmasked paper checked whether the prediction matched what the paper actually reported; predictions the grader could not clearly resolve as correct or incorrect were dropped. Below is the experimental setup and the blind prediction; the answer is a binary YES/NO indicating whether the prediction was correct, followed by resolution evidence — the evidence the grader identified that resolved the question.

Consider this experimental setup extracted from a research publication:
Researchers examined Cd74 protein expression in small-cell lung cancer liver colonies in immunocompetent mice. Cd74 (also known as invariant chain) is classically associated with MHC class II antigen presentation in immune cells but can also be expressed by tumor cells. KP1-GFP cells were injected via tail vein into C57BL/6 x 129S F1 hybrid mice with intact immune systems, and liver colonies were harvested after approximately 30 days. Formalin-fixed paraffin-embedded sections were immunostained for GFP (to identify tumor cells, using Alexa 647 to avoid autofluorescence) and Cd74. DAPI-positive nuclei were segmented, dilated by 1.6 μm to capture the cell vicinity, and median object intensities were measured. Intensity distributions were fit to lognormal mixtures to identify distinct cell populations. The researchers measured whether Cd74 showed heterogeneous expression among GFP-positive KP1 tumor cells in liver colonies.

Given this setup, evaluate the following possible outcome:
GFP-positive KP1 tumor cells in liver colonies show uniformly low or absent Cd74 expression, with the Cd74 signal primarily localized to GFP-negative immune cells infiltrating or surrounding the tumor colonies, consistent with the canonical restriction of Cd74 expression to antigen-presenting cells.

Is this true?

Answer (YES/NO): NO